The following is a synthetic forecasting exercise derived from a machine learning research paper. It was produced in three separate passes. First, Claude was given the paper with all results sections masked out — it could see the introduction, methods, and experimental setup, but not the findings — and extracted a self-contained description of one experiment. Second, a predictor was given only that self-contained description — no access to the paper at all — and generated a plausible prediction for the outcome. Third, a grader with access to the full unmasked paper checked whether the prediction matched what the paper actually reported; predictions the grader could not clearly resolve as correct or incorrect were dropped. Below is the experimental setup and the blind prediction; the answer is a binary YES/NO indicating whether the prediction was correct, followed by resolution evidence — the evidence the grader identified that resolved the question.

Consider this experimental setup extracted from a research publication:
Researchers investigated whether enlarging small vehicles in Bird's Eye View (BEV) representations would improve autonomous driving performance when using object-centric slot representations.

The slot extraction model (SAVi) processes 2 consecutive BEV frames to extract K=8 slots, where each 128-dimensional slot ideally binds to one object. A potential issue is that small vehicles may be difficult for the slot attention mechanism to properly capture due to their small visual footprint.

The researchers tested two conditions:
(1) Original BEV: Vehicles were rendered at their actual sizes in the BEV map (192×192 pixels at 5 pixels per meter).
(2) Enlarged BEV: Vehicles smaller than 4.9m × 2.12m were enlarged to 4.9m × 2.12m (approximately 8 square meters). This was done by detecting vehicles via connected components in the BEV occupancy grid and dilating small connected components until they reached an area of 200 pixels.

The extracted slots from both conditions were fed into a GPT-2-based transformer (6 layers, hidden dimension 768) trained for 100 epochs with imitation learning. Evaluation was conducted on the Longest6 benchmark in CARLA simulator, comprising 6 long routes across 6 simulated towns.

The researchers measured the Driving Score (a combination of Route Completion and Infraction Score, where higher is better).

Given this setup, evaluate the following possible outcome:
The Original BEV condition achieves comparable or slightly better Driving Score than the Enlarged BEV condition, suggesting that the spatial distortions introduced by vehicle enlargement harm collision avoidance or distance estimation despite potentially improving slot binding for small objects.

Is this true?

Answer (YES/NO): NO